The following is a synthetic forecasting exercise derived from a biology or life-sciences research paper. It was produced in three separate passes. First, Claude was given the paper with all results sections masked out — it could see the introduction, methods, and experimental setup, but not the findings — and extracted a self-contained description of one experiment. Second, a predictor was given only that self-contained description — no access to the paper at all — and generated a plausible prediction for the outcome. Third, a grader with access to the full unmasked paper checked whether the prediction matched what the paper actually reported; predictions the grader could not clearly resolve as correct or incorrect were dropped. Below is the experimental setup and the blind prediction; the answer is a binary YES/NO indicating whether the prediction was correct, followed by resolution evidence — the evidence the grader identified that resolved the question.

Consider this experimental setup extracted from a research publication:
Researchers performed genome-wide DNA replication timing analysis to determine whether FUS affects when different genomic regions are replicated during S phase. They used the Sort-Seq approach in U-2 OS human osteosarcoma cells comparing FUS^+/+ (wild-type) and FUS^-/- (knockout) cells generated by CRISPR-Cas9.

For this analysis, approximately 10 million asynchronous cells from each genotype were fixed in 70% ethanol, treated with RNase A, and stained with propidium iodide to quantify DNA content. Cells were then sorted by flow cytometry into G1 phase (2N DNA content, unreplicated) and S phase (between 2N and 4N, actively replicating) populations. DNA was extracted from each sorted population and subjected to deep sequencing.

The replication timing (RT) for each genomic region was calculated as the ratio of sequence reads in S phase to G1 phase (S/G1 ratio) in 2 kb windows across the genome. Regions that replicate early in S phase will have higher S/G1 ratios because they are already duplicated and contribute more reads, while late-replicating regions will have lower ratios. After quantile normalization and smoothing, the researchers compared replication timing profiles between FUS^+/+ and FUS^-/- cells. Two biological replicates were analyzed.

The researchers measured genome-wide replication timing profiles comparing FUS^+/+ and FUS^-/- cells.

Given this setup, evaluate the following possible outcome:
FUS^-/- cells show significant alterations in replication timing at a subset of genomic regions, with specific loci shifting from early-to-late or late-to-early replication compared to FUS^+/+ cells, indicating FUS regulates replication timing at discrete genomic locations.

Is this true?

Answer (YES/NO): YES